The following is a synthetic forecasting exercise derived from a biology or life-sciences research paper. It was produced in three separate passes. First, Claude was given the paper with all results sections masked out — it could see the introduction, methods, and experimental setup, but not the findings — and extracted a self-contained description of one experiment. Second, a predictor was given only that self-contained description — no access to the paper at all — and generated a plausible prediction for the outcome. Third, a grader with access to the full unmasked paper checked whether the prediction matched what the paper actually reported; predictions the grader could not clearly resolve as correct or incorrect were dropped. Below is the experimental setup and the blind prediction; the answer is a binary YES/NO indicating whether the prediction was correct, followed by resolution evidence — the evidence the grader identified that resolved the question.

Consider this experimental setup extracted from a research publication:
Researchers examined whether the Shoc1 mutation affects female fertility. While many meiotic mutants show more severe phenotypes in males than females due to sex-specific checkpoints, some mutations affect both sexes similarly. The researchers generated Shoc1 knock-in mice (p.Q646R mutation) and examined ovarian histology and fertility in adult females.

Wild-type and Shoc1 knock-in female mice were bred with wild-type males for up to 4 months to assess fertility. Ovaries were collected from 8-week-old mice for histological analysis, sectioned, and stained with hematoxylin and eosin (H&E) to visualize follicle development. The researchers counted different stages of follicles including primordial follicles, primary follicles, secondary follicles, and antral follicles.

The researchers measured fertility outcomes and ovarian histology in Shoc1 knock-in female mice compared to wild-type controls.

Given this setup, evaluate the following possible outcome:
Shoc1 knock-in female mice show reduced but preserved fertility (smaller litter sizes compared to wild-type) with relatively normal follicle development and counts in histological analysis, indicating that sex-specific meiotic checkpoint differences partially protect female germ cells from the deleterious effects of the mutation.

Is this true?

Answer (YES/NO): NO